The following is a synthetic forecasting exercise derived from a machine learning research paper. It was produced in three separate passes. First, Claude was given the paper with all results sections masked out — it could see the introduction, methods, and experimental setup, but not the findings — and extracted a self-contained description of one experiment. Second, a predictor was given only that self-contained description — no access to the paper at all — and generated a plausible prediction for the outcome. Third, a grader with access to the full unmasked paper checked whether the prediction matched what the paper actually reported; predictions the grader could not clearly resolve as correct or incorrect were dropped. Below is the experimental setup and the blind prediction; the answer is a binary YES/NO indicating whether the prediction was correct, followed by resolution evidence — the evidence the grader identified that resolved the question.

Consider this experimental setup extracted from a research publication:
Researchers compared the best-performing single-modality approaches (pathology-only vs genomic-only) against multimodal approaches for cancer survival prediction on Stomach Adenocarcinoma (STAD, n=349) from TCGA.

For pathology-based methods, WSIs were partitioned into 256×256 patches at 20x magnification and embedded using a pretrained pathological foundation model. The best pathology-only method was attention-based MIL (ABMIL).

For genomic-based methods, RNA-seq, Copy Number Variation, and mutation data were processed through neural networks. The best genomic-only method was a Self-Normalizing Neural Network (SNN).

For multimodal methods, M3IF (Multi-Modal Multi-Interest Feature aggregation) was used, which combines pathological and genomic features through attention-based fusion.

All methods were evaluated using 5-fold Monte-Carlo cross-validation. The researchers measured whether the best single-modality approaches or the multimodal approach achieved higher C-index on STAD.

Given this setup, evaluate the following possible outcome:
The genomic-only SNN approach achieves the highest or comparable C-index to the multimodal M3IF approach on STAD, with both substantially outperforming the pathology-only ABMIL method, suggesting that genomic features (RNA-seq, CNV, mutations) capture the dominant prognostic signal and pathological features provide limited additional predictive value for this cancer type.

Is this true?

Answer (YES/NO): NO